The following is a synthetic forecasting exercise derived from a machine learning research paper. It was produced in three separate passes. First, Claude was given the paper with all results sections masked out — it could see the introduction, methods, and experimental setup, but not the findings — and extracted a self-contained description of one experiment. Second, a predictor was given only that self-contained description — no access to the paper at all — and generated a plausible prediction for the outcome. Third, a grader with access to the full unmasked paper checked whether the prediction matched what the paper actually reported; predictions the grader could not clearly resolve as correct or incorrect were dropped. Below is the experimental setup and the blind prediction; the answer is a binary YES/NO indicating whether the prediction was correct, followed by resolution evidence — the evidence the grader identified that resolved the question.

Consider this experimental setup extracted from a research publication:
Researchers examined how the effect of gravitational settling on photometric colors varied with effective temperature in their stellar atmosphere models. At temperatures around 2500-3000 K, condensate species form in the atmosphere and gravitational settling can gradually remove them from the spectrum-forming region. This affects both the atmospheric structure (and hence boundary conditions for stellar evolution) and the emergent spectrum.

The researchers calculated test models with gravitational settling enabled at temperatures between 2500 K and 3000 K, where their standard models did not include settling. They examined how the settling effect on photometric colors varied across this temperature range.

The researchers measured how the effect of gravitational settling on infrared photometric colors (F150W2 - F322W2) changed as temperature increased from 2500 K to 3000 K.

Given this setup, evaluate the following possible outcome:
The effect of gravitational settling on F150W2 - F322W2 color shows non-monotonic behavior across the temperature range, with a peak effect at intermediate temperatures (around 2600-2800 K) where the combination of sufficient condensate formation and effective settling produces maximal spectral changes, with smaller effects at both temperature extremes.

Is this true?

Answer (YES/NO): NO